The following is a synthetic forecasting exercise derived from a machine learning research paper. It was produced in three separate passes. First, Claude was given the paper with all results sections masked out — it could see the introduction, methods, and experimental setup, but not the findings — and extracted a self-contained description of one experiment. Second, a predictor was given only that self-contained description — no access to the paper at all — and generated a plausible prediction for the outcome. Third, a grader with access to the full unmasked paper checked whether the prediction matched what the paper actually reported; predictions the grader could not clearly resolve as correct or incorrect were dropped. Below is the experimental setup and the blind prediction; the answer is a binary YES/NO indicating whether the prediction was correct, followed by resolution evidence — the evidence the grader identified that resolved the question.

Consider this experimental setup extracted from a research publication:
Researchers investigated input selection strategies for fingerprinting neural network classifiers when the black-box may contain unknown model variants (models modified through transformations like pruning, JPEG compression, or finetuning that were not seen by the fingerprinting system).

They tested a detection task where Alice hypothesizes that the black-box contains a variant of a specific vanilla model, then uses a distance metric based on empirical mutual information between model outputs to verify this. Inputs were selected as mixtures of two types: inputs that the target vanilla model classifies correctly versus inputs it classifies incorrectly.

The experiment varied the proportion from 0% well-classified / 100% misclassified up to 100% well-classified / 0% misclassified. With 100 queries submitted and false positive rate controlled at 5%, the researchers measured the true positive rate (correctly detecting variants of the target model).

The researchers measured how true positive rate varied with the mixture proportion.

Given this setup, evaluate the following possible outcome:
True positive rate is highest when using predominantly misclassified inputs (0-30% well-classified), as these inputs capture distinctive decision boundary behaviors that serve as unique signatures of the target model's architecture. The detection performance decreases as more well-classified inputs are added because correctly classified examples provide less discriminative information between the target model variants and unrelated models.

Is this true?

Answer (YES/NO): NO